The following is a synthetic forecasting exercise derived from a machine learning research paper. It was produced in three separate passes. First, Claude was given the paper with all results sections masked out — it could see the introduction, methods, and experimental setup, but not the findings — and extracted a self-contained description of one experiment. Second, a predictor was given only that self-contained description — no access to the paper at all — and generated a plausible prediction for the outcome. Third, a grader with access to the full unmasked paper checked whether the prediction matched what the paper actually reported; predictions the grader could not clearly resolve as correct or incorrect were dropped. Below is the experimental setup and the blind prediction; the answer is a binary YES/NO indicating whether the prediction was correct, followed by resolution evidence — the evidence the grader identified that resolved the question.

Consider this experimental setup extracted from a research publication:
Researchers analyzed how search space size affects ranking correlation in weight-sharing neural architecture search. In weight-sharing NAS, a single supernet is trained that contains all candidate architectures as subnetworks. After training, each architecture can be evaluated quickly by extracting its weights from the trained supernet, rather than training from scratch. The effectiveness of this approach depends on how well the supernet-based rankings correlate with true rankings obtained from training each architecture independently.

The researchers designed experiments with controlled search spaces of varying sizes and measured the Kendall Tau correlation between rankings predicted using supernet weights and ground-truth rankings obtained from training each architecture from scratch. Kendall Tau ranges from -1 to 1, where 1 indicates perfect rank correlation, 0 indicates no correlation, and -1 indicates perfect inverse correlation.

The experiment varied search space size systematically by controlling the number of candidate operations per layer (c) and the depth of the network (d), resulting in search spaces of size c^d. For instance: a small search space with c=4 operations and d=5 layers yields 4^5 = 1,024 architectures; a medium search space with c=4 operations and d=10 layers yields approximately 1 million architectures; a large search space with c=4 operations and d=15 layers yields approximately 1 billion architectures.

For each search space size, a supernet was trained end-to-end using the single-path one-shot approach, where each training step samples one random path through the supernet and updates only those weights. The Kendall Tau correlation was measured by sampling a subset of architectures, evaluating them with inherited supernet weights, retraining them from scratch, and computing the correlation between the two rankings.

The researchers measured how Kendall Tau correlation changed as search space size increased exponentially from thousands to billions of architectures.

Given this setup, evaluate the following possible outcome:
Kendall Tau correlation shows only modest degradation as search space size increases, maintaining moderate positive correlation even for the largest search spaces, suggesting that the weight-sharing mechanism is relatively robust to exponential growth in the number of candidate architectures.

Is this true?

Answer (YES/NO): NO